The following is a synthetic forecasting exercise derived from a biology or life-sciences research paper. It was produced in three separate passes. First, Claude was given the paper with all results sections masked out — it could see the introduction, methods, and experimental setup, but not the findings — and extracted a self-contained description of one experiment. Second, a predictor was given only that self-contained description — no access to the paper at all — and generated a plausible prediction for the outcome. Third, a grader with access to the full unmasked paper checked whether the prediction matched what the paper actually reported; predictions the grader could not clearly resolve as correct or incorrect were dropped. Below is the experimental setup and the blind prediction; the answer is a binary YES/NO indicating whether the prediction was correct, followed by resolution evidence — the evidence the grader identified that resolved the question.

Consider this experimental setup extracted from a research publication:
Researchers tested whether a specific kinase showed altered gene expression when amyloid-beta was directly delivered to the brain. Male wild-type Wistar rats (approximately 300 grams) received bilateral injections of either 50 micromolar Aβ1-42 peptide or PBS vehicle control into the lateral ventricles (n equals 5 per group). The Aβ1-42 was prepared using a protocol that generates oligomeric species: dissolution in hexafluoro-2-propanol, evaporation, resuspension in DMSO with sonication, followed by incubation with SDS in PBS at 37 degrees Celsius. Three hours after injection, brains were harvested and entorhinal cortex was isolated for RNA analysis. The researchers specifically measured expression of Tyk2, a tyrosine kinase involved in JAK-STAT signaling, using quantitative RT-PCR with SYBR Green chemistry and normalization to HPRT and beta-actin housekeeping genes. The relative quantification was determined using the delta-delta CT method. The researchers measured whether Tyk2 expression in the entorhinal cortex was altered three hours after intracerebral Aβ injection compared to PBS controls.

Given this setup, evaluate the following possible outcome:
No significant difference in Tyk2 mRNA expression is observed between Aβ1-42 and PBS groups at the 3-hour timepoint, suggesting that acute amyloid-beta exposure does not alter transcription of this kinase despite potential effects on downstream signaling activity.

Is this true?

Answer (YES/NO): NO